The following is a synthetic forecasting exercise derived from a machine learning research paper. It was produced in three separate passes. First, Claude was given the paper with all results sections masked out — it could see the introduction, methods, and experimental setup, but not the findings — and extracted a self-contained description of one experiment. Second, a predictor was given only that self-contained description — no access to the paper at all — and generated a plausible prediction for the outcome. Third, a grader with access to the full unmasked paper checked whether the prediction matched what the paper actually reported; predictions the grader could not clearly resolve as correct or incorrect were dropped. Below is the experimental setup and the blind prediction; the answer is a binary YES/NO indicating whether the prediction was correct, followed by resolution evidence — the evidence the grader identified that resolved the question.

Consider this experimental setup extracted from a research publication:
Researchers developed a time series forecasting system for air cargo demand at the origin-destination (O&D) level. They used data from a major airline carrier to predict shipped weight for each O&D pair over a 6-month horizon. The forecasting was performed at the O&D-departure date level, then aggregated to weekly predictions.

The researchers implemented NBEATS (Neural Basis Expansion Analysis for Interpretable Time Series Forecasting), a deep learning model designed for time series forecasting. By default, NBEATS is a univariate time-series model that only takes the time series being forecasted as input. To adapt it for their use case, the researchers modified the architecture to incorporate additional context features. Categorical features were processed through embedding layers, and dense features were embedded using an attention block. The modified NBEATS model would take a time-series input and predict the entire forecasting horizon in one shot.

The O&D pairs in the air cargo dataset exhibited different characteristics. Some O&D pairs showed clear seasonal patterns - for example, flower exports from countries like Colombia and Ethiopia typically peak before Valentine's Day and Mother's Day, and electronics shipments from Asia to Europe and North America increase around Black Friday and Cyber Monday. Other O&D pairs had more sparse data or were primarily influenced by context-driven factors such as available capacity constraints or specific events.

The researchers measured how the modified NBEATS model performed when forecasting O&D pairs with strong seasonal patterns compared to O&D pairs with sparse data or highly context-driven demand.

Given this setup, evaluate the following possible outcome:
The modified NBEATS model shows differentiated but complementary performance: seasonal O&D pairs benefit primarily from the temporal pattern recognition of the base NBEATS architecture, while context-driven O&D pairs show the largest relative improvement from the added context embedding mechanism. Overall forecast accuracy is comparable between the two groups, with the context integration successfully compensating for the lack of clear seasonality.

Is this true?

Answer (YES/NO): NO